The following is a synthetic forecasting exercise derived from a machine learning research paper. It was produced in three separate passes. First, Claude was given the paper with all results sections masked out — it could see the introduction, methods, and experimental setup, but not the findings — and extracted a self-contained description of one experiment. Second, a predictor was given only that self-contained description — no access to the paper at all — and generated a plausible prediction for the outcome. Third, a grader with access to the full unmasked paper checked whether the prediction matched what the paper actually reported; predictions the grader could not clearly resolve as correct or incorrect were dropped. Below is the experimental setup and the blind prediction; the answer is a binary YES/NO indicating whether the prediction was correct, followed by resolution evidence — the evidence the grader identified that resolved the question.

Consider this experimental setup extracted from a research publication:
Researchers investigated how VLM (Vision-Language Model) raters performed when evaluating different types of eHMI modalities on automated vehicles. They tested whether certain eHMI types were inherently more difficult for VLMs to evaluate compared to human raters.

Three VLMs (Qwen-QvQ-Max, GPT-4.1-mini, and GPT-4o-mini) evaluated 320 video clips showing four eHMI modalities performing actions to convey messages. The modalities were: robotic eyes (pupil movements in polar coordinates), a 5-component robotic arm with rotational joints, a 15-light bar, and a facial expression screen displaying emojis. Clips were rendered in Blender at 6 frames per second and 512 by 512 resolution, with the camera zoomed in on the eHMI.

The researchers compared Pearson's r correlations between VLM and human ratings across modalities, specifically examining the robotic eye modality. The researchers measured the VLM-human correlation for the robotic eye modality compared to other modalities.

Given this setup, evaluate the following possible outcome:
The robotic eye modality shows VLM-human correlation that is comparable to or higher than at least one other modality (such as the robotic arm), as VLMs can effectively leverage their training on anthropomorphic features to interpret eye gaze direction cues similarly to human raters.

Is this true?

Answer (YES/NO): NO